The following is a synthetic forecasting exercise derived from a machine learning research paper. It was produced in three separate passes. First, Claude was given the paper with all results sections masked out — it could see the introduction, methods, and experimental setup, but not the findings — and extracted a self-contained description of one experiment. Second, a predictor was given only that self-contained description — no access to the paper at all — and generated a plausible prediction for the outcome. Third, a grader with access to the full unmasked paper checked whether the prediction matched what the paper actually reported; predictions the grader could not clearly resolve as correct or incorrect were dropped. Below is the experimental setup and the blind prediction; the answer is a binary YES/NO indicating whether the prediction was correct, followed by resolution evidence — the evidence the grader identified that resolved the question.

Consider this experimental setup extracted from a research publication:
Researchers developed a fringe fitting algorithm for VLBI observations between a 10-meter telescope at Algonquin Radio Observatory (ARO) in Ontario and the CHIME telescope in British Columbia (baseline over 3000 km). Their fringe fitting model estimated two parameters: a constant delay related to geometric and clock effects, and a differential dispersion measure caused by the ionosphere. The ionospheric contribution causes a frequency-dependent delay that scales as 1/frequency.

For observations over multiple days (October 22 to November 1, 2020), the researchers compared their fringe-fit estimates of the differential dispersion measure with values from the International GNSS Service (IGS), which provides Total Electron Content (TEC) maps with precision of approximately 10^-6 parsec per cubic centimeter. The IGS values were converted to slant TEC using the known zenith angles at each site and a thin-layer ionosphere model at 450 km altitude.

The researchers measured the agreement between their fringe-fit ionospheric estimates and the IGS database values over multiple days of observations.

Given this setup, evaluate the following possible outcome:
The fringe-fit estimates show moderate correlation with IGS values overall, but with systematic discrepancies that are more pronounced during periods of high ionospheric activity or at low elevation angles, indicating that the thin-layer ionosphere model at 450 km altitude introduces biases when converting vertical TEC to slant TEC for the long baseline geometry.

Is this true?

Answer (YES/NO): NO